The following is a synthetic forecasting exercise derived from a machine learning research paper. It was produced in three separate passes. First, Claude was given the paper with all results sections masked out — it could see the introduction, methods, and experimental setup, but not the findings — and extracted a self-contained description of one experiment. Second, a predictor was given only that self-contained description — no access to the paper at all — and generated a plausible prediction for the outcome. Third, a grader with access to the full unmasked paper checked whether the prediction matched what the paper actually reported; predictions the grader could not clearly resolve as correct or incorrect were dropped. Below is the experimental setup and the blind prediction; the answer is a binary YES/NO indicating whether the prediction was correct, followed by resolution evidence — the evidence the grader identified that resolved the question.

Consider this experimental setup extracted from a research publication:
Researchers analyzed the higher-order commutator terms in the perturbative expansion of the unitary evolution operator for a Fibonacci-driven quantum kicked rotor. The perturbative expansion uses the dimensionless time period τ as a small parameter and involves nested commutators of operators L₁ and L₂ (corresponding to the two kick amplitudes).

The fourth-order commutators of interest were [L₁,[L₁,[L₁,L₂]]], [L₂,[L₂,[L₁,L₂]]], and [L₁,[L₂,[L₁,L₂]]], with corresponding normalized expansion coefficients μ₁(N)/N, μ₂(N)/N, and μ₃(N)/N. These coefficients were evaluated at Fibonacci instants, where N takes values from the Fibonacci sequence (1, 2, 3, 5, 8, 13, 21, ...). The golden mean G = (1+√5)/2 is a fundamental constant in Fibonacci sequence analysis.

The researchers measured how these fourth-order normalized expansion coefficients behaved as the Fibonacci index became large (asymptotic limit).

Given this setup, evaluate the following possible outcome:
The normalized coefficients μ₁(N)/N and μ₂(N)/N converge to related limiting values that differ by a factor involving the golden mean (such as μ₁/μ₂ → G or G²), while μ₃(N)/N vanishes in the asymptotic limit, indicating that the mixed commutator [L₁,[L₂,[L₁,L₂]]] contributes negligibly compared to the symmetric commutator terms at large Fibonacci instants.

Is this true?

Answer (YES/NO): NO